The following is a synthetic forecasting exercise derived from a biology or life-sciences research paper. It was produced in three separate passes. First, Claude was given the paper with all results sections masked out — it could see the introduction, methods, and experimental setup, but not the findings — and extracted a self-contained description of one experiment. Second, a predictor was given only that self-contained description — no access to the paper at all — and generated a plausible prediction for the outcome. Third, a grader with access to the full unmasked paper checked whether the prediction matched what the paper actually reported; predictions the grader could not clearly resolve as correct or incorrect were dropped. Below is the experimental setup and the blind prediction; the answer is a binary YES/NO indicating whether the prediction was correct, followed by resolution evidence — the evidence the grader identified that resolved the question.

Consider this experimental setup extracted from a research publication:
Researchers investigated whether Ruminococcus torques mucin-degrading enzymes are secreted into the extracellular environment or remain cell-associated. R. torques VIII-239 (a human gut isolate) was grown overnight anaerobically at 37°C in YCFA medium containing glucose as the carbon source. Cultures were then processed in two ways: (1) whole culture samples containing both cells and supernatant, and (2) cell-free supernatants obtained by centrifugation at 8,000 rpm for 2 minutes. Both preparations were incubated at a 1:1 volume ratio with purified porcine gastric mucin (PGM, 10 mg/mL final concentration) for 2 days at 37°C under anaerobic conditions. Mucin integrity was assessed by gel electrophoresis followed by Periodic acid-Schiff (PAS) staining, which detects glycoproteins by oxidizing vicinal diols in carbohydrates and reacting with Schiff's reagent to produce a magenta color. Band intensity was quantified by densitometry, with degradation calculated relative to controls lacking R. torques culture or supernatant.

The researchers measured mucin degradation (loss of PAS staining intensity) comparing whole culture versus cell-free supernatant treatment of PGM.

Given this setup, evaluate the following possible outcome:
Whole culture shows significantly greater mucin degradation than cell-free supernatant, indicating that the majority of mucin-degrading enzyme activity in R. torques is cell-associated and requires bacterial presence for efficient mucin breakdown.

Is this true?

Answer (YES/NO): NO